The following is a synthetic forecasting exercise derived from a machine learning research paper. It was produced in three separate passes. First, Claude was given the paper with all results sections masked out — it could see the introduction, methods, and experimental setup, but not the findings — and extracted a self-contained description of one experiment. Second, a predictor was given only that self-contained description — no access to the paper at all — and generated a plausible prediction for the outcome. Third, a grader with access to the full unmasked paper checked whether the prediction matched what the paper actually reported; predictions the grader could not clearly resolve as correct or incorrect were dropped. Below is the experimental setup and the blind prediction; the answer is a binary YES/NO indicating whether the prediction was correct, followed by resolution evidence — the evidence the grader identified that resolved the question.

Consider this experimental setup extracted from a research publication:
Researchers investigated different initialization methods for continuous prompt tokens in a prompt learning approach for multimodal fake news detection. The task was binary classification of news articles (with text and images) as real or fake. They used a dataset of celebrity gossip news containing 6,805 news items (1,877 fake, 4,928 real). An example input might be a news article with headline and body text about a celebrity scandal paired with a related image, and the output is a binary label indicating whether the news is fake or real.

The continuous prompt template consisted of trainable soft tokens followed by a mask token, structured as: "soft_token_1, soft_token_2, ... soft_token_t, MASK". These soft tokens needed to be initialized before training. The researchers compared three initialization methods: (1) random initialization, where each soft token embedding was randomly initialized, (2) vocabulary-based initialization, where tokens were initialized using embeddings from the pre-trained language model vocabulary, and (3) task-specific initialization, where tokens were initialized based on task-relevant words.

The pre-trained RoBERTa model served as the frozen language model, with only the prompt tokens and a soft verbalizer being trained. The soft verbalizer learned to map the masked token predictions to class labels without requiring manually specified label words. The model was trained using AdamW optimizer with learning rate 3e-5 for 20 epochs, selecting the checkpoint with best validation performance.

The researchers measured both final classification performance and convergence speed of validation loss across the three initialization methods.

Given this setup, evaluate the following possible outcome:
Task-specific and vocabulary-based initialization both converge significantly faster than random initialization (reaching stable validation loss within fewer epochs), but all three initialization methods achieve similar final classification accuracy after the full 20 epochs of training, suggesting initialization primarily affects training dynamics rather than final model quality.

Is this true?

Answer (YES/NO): NO